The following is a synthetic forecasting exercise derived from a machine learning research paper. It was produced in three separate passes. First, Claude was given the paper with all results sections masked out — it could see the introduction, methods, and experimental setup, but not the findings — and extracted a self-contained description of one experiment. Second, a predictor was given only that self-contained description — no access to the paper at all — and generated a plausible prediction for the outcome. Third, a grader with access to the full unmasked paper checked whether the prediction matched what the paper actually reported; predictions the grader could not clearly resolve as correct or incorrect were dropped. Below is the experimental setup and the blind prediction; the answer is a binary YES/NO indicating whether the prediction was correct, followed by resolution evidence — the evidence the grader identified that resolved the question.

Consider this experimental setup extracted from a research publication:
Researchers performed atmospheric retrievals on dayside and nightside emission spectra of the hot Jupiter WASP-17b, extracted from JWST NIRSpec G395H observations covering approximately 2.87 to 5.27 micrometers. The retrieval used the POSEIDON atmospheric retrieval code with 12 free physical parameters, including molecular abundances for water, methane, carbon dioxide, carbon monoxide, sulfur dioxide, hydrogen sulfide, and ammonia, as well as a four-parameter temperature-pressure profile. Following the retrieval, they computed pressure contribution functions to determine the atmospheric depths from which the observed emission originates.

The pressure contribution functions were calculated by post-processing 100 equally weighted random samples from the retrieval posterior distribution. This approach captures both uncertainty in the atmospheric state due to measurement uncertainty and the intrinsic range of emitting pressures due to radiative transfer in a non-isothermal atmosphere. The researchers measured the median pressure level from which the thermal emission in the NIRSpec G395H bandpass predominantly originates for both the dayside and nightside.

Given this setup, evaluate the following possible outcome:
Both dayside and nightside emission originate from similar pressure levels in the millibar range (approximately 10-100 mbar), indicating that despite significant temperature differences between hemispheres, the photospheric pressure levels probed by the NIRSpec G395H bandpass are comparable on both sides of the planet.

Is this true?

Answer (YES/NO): NO